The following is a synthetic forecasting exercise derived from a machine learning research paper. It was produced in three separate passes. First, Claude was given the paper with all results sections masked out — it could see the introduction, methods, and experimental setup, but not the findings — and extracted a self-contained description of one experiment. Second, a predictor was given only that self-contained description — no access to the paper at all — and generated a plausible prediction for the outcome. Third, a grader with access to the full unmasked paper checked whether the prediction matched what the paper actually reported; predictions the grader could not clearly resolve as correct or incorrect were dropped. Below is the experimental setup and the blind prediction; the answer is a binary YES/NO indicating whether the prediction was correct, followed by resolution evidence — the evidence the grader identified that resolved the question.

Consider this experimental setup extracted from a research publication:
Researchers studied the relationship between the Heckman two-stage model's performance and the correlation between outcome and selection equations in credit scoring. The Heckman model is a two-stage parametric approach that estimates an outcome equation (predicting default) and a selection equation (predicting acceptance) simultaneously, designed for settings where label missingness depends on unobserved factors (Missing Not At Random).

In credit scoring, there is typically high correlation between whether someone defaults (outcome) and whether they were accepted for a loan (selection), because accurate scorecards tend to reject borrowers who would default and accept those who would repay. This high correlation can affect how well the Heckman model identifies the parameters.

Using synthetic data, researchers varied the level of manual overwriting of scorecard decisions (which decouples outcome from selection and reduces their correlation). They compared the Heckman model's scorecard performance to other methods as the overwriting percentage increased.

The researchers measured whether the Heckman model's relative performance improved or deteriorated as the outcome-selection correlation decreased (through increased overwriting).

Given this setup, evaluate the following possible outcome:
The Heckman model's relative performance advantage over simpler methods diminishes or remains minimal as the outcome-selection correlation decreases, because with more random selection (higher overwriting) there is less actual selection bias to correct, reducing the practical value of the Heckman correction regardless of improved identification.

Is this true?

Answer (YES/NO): NO